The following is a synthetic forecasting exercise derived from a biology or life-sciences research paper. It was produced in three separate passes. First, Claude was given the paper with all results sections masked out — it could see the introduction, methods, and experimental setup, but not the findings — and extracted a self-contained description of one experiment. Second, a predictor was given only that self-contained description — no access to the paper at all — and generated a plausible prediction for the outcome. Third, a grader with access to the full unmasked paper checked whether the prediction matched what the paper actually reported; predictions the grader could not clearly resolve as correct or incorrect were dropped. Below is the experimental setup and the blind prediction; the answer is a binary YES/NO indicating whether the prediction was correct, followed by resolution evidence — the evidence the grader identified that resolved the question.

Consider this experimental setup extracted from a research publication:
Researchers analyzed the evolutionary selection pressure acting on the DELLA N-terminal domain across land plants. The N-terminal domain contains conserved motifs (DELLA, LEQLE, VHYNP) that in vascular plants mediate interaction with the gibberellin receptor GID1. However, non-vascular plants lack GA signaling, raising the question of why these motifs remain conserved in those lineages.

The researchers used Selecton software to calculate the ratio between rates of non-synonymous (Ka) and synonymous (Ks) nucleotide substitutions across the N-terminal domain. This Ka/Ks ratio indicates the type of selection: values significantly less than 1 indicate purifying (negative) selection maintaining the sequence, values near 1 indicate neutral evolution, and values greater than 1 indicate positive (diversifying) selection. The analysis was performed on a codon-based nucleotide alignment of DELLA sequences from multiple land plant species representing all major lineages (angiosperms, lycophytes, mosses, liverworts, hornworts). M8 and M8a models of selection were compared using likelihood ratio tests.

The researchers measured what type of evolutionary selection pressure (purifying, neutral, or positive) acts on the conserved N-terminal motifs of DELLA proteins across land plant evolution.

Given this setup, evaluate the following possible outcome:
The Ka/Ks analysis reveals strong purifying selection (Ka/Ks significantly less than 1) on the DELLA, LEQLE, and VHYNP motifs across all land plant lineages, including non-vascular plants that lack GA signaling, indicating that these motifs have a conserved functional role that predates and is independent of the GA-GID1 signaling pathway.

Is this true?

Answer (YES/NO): YES